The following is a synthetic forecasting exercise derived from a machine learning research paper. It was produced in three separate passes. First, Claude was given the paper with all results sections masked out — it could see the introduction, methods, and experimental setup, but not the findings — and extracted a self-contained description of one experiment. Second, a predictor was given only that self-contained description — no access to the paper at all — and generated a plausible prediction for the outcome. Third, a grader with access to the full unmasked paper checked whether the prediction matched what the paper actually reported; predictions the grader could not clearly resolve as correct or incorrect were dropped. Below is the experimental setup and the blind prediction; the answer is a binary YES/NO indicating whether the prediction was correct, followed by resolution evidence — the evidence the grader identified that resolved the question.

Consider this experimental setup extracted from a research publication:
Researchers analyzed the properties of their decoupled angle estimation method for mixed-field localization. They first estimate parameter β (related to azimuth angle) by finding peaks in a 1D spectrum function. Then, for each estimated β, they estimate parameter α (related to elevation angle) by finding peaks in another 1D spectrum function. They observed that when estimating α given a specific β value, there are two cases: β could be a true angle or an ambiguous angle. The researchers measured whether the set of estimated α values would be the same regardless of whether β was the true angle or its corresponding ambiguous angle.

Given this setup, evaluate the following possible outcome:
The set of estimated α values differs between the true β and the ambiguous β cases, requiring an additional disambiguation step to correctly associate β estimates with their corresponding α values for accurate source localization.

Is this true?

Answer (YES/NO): NO